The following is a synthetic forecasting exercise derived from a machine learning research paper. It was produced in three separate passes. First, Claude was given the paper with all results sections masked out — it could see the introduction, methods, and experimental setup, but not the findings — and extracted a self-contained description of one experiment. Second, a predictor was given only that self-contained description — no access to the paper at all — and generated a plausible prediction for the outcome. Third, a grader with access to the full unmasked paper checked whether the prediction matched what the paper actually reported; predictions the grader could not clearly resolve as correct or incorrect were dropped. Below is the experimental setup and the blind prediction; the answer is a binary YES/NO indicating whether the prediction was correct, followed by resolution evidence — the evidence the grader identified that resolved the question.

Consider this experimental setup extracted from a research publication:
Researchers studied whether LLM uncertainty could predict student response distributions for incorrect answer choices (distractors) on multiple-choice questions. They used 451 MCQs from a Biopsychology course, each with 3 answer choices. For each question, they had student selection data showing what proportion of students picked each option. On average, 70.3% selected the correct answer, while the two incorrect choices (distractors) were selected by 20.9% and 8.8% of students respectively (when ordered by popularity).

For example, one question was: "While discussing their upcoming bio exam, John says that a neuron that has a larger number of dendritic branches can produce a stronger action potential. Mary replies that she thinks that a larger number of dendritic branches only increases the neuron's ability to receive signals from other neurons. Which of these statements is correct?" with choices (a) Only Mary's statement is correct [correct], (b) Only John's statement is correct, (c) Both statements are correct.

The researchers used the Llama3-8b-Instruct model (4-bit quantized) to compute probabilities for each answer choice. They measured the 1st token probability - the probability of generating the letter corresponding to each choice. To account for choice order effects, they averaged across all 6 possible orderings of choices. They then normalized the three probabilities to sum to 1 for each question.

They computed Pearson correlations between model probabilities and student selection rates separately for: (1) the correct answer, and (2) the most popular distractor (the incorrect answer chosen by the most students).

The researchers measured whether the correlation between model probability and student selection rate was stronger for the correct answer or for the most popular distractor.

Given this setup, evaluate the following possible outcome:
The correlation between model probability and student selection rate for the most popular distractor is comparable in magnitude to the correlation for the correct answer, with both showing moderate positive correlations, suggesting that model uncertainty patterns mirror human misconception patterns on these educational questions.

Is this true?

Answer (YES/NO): NO